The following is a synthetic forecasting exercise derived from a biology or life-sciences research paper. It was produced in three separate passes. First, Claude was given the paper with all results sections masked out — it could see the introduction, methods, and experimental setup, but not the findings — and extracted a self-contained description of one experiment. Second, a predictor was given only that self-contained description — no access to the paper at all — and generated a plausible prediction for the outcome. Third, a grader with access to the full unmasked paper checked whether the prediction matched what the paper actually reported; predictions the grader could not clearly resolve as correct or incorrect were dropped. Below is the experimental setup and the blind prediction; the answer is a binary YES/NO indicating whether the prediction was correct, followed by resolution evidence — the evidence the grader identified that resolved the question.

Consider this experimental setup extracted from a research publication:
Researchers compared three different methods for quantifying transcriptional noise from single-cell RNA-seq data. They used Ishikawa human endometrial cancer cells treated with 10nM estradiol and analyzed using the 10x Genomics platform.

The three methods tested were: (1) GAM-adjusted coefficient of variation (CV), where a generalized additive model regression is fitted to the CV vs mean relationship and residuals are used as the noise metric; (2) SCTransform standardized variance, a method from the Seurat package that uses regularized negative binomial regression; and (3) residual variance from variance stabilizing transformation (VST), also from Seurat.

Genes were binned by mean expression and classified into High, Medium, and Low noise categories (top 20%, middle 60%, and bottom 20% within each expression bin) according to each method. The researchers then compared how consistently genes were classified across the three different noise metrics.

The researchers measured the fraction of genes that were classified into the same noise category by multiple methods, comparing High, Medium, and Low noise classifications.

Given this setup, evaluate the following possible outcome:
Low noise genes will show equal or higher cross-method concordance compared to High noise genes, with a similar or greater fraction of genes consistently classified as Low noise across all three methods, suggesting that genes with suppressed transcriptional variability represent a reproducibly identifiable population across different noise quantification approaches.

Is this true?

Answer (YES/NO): NO